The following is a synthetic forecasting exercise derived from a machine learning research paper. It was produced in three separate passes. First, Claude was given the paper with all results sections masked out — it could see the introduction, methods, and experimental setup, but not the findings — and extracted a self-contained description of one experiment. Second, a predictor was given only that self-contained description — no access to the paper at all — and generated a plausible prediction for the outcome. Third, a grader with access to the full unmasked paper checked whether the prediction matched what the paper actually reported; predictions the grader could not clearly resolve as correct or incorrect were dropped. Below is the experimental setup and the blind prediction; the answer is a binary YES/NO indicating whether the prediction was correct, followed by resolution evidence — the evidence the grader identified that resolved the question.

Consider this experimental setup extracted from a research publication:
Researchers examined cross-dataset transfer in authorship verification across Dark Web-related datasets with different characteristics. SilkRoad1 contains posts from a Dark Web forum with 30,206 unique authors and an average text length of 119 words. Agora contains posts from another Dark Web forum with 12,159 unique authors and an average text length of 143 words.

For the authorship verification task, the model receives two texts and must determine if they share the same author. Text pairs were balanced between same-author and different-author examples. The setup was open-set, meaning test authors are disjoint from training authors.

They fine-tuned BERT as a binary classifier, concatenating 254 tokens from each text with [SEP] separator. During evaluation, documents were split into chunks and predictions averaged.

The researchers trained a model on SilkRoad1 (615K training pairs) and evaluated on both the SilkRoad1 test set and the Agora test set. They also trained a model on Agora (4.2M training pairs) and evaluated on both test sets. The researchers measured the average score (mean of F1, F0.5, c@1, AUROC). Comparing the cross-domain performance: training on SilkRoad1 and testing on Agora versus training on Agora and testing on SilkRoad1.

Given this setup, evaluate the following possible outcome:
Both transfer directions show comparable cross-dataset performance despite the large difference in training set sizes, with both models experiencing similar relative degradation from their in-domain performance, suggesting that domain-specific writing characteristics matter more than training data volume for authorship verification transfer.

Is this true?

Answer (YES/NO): NO